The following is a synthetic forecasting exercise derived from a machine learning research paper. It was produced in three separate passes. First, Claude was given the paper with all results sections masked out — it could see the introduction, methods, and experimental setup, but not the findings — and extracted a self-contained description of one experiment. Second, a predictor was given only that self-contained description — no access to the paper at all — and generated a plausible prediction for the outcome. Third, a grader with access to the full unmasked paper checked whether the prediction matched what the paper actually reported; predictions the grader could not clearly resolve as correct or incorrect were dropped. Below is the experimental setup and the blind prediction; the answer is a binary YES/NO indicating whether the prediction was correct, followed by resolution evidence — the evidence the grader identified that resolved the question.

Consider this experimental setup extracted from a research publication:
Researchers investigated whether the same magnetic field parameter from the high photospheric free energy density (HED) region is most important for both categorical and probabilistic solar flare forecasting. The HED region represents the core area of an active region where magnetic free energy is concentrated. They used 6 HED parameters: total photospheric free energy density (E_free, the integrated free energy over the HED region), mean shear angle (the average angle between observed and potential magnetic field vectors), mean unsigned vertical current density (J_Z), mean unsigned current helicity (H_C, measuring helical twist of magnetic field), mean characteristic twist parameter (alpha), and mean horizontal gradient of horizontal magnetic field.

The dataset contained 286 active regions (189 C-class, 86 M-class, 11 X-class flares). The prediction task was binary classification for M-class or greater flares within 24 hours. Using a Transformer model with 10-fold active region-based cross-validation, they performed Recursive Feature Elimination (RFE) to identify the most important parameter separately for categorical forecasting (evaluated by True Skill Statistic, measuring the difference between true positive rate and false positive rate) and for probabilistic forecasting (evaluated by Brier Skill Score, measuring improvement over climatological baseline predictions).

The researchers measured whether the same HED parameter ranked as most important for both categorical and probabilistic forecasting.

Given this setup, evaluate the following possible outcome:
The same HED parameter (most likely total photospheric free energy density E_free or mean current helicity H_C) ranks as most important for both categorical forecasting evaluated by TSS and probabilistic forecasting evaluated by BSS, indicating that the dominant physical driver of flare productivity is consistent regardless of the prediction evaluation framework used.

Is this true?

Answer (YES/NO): YES